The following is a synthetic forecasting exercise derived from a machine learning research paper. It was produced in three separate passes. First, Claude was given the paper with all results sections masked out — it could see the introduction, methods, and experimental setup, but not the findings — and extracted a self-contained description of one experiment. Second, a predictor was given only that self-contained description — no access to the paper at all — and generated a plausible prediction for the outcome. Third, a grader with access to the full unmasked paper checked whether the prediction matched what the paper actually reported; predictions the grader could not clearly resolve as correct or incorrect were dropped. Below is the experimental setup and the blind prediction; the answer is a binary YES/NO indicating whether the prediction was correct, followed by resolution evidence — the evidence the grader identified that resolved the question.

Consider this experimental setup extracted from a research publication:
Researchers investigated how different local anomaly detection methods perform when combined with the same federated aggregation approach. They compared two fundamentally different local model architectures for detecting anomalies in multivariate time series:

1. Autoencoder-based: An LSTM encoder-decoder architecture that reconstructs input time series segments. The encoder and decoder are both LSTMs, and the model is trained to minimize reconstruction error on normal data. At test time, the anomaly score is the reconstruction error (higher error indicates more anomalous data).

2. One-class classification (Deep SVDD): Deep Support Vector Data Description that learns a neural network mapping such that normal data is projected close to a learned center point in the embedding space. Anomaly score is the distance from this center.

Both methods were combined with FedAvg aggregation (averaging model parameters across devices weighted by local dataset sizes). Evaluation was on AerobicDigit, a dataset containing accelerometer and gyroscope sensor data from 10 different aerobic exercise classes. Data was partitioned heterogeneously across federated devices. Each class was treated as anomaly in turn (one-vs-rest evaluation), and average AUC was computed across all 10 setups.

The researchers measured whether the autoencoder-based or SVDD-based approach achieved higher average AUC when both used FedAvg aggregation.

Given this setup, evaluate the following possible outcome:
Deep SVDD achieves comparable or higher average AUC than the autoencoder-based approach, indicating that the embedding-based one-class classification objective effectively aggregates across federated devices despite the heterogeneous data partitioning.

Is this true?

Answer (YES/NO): YES